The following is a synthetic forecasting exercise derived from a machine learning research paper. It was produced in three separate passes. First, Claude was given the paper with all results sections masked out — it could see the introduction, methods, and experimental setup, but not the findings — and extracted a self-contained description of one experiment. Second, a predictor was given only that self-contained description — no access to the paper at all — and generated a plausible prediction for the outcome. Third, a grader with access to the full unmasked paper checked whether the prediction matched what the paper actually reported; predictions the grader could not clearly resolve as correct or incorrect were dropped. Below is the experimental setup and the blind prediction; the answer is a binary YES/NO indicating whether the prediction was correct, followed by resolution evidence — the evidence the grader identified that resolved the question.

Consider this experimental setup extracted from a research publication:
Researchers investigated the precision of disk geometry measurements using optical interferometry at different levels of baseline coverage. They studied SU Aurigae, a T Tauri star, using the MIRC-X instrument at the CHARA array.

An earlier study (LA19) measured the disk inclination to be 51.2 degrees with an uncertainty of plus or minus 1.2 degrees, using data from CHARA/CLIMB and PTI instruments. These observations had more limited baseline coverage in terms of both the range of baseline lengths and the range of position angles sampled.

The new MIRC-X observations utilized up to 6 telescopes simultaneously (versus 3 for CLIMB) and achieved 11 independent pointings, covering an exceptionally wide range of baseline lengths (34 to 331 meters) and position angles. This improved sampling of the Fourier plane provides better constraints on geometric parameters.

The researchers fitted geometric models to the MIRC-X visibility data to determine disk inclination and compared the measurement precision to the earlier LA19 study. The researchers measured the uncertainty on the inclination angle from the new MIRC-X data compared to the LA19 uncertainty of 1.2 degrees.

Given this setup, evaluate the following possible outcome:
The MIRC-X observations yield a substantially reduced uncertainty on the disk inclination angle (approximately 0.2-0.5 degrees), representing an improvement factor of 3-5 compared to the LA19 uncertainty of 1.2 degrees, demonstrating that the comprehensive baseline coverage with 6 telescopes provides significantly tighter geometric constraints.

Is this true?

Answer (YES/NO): YES